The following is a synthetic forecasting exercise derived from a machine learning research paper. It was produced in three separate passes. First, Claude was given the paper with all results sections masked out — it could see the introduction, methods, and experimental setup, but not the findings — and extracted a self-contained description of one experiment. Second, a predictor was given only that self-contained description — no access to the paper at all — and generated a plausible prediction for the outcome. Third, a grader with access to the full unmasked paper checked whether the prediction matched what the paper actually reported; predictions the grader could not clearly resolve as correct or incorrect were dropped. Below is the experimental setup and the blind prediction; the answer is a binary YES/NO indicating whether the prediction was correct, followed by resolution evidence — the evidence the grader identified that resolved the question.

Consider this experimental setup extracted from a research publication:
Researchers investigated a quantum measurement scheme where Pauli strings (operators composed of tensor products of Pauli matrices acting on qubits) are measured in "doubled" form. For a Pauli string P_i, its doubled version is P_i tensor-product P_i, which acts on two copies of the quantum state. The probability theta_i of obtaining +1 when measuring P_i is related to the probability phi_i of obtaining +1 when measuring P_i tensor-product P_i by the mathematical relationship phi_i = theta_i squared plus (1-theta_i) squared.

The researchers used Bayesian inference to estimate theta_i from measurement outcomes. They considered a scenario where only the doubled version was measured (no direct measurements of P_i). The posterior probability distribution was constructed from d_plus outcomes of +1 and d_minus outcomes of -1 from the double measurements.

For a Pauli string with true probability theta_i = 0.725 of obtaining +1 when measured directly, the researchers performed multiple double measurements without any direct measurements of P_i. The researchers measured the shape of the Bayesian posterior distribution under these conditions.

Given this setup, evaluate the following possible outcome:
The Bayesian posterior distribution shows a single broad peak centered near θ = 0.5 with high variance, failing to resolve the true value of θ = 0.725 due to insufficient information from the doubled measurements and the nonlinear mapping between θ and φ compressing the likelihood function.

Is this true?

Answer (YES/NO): NO